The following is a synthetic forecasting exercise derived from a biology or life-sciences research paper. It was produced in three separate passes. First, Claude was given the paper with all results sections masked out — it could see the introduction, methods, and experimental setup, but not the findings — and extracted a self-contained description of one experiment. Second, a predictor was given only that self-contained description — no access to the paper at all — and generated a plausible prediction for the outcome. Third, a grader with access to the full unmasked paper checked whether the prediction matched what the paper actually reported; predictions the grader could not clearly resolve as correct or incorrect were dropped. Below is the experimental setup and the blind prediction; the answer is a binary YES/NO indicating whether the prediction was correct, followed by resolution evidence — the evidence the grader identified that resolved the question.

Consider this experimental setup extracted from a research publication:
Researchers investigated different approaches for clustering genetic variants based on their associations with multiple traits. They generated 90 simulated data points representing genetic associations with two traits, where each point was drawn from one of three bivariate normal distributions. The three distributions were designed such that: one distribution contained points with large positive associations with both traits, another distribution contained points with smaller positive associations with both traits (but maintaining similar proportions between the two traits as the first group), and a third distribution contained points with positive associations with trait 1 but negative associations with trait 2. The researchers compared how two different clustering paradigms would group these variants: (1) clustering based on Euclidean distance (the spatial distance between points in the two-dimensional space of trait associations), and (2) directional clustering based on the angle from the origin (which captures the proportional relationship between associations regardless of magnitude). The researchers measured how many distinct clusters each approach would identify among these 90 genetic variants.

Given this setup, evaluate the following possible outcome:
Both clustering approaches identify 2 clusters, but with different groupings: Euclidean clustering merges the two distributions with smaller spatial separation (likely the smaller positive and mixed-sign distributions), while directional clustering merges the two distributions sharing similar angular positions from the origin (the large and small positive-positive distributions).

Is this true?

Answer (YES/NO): NO